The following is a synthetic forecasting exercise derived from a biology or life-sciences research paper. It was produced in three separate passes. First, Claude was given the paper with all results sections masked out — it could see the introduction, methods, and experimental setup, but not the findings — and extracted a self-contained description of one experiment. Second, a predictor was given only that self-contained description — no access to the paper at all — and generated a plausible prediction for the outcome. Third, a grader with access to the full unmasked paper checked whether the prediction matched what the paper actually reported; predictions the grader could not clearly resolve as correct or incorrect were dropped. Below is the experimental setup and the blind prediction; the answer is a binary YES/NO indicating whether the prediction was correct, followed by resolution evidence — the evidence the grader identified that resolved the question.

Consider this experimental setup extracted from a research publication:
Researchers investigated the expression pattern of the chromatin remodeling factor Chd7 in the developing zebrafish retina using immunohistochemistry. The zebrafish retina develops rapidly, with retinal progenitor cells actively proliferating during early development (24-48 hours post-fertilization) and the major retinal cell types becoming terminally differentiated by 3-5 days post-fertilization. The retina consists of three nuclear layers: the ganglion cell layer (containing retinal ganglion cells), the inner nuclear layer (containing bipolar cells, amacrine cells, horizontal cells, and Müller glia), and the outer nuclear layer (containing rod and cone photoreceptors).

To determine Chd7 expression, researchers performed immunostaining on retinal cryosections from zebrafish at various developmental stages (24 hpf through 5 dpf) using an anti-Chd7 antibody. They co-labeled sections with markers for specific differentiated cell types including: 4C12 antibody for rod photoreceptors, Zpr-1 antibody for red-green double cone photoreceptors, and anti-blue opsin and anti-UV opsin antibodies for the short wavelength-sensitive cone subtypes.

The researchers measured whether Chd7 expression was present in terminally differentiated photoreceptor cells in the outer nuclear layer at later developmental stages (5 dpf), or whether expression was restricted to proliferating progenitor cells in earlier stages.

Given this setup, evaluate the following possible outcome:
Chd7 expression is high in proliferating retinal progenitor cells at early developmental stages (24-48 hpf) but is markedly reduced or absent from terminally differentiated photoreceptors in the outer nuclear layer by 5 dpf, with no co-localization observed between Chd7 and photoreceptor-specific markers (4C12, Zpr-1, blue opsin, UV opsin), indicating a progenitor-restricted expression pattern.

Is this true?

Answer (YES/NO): NO